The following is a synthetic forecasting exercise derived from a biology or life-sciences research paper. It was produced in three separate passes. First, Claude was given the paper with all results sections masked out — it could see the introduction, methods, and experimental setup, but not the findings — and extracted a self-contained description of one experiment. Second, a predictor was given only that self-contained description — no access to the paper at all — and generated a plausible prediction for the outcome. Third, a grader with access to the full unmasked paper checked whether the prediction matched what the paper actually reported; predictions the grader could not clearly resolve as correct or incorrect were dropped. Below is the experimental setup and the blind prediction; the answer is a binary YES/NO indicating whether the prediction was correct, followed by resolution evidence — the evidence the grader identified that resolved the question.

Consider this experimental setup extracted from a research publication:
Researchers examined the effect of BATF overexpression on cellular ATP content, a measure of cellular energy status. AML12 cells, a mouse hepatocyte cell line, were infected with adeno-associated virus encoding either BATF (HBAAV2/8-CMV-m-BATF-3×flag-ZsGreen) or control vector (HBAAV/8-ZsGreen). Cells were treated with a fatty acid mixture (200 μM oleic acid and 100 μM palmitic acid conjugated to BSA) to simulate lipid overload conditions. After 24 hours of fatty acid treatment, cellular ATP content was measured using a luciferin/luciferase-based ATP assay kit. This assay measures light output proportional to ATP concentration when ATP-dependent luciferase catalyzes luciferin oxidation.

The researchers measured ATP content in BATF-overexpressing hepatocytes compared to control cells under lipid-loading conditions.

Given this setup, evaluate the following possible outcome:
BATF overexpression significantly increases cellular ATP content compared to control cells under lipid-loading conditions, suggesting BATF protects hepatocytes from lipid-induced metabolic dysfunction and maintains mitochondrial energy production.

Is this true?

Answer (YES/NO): YES